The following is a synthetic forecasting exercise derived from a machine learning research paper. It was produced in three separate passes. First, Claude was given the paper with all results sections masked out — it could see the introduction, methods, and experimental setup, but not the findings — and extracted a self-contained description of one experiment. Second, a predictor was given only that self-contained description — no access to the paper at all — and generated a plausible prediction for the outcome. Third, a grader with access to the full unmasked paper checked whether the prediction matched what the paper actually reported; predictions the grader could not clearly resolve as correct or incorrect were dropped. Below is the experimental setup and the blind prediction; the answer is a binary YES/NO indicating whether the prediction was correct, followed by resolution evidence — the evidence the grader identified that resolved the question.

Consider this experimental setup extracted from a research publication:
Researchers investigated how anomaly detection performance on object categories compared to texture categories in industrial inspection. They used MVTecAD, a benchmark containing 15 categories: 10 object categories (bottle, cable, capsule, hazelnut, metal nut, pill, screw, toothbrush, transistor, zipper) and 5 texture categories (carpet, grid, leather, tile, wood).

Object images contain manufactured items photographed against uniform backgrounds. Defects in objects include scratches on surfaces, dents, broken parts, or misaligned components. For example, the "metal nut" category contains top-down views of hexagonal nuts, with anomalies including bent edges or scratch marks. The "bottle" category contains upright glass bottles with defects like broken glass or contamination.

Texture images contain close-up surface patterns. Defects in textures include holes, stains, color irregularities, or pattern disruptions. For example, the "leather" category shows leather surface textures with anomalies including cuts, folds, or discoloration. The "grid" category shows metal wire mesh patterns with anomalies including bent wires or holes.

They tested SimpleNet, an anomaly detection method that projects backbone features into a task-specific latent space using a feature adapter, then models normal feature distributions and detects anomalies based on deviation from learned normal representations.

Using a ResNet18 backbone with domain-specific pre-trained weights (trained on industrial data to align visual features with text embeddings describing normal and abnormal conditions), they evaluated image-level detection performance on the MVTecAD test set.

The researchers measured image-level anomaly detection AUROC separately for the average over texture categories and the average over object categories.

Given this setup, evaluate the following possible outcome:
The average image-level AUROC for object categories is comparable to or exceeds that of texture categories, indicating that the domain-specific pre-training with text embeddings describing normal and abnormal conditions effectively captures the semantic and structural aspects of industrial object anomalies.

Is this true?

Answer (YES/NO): NO